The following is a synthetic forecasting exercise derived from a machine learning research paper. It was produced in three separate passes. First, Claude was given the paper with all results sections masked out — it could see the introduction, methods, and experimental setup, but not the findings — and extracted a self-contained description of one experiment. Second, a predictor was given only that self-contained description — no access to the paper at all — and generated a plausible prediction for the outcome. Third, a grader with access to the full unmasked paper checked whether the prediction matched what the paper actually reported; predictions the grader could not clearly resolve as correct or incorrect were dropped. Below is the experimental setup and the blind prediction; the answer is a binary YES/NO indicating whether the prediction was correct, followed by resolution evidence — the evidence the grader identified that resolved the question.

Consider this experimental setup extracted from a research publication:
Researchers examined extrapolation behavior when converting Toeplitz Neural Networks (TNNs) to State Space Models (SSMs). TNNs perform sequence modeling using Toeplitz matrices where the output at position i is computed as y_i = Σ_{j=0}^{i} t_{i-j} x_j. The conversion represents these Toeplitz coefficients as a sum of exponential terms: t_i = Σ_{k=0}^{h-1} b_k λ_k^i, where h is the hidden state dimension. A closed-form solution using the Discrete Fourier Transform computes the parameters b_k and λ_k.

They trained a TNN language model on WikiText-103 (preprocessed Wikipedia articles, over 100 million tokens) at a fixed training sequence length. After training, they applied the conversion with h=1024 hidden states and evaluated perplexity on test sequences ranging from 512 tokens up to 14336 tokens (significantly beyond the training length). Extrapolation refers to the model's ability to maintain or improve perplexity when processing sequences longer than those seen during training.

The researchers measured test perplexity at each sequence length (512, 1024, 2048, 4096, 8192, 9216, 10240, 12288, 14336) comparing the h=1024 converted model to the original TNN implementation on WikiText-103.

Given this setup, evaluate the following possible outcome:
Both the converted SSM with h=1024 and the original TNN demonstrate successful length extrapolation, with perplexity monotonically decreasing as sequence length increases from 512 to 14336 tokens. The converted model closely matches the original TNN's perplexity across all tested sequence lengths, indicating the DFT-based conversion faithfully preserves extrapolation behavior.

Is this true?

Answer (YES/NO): YES